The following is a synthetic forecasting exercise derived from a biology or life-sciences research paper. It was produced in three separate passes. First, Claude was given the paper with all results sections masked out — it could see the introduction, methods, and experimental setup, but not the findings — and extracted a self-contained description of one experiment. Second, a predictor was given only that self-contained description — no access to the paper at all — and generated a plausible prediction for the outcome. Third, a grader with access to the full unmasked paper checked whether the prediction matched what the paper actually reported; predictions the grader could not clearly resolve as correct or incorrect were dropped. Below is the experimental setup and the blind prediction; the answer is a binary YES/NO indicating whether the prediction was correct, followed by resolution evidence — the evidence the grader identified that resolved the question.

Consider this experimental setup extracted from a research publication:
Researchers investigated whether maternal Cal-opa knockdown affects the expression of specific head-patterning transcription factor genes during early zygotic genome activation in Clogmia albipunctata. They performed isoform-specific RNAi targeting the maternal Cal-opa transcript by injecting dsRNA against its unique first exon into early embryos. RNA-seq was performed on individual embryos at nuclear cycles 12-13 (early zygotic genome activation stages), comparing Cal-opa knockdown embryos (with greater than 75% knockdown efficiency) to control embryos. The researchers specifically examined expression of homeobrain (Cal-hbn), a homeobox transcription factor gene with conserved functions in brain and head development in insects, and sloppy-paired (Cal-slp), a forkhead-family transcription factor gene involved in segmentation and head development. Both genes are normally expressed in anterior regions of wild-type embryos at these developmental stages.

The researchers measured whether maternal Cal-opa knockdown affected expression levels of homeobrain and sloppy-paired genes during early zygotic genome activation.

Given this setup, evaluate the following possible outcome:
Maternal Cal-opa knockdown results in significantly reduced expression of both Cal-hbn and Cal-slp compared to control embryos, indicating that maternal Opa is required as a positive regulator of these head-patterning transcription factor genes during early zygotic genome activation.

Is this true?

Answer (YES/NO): YES